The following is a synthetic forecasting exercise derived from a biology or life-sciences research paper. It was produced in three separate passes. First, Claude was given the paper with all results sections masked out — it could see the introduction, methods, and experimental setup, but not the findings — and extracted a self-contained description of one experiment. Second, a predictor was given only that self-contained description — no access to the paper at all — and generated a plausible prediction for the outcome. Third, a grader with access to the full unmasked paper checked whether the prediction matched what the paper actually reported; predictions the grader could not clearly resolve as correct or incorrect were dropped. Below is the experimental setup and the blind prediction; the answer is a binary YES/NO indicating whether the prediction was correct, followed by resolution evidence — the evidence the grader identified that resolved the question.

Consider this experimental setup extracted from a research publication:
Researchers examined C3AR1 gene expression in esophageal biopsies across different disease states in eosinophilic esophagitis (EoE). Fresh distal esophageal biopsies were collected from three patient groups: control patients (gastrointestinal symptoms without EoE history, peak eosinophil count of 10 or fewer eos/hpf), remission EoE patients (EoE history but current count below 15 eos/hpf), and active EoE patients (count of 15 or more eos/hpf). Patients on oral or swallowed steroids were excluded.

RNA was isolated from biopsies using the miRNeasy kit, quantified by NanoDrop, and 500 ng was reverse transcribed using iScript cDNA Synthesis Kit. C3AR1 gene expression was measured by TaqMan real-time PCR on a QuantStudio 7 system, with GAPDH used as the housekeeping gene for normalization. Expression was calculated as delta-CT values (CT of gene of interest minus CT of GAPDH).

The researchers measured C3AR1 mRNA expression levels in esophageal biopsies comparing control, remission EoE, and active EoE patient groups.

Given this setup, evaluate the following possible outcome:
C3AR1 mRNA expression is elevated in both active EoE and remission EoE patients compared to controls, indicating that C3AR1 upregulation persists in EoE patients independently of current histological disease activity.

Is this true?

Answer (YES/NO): NO